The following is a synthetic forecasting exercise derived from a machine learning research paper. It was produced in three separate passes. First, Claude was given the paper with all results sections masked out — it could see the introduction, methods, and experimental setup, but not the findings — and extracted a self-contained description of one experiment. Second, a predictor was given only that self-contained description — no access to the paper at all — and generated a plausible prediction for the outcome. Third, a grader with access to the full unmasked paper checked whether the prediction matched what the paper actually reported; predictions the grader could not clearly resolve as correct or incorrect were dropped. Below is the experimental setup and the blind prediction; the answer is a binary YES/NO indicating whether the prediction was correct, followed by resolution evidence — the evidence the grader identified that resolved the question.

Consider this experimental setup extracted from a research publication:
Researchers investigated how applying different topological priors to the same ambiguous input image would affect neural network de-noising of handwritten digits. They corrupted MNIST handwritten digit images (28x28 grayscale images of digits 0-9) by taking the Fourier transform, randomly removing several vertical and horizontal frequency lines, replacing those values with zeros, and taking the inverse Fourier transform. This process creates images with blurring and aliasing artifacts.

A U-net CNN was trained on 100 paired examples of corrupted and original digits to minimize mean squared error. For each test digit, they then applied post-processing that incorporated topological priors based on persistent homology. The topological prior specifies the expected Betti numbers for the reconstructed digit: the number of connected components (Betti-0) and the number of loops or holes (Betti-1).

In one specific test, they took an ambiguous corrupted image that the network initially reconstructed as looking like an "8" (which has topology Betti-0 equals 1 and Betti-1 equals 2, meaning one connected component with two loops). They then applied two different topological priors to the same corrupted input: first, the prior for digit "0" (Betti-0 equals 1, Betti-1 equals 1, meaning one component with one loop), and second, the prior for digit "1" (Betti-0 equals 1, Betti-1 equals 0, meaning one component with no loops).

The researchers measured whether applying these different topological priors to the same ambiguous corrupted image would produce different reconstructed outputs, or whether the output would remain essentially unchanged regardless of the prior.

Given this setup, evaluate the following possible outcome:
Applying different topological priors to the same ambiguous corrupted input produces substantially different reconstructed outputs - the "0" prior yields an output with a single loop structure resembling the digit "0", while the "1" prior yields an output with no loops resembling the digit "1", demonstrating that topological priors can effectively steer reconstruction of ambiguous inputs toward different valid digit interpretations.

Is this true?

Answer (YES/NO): YES